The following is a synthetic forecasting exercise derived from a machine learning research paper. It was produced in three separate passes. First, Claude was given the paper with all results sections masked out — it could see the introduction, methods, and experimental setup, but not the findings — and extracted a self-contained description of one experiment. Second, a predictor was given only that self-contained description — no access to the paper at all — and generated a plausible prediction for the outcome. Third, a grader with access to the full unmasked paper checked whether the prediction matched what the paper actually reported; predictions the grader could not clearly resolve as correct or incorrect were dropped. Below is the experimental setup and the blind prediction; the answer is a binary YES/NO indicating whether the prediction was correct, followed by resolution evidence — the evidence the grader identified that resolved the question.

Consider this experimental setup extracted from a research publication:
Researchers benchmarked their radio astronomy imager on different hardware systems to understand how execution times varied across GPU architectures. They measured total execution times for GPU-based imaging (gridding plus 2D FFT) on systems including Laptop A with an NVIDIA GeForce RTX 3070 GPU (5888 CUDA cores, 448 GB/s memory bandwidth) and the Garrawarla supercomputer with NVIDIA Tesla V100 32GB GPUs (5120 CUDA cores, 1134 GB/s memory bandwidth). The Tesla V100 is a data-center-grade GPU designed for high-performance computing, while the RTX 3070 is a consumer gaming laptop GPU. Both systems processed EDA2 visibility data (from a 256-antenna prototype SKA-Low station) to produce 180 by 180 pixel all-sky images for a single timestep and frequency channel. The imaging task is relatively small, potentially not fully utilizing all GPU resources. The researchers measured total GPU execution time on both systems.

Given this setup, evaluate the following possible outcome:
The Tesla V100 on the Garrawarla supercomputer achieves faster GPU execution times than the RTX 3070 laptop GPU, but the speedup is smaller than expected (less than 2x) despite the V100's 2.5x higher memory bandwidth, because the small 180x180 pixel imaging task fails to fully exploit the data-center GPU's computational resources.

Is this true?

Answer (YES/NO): NO